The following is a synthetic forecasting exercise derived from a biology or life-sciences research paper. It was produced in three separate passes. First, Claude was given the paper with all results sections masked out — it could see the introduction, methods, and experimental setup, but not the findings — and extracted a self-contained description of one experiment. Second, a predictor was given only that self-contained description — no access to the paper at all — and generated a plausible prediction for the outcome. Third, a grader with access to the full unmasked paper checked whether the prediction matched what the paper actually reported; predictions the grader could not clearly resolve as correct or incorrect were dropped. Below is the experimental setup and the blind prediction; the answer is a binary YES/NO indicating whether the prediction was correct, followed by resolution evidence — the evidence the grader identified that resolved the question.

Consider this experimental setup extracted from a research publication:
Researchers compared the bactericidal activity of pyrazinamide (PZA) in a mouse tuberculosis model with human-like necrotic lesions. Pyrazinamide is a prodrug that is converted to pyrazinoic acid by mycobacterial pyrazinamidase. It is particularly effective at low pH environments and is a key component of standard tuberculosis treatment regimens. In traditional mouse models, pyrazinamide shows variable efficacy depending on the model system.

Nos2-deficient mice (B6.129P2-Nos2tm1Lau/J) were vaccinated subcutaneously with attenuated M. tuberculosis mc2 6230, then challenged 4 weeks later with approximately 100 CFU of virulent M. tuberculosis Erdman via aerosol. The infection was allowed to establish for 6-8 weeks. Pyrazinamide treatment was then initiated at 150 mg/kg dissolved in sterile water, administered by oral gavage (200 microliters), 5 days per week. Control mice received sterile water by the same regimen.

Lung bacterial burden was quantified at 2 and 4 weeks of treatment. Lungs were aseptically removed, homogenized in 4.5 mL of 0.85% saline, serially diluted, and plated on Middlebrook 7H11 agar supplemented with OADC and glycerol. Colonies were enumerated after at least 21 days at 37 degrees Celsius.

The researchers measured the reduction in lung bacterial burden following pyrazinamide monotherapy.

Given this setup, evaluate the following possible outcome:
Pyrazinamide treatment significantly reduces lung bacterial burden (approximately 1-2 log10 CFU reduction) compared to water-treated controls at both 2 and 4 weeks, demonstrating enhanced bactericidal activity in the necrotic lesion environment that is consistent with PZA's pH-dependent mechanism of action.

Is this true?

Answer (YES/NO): NO